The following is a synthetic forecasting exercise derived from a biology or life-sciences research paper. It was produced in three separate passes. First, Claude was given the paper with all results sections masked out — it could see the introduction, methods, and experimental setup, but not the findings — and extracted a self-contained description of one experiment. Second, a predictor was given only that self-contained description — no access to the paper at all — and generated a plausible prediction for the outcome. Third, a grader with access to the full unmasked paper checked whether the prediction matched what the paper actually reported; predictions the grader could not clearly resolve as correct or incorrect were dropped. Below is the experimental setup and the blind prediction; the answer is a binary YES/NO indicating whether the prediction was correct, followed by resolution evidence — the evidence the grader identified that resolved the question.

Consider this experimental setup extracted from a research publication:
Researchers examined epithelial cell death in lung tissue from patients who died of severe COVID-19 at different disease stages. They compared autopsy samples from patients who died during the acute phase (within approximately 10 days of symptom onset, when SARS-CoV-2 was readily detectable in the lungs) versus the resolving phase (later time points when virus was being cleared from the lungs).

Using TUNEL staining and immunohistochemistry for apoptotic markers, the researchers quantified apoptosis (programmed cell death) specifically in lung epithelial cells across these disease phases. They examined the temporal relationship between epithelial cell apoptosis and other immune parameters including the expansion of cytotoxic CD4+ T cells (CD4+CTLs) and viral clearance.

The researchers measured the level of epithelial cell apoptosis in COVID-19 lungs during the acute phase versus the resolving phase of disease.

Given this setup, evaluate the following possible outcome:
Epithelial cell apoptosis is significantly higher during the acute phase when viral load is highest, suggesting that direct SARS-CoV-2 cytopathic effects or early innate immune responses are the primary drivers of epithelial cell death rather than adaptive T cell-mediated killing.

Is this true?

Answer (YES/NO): NO